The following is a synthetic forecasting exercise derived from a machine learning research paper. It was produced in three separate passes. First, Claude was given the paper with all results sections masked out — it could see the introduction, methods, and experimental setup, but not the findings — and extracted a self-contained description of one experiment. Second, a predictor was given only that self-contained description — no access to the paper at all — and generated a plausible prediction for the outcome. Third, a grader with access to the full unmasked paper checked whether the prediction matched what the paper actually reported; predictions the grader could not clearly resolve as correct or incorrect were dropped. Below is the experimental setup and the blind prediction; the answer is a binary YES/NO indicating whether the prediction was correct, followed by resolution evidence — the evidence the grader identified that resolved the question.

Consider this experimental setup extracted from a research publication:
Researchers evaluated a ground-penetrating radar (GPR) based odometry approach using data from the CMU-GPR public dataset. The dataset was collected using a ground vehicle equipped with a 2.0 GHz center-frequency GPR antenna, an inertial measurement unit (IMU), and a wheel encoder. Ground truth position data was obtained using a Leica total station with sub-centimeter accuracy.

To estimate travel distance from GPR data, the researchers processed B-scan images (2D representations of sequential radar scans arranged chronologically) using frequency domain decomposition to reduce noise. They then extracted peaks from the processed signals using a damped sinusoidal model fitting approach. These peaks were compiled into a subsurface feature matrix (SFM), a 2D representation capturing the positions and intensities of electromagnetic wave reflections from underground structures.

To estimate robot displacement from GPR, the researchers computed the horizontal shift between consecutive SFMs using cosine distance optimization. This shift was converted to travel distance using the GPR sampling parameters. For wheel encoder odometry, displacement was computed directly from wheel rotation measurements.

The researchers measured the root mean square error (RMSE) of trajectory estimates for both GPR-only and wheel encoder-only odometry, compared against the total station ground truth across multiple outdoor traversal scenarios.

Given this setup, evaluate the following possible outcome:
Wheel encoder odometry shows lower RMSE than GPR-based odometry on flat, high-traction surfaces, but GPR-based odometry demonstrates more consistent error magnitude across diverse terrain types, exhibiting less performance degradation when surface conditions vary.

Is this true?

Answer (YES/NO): NO